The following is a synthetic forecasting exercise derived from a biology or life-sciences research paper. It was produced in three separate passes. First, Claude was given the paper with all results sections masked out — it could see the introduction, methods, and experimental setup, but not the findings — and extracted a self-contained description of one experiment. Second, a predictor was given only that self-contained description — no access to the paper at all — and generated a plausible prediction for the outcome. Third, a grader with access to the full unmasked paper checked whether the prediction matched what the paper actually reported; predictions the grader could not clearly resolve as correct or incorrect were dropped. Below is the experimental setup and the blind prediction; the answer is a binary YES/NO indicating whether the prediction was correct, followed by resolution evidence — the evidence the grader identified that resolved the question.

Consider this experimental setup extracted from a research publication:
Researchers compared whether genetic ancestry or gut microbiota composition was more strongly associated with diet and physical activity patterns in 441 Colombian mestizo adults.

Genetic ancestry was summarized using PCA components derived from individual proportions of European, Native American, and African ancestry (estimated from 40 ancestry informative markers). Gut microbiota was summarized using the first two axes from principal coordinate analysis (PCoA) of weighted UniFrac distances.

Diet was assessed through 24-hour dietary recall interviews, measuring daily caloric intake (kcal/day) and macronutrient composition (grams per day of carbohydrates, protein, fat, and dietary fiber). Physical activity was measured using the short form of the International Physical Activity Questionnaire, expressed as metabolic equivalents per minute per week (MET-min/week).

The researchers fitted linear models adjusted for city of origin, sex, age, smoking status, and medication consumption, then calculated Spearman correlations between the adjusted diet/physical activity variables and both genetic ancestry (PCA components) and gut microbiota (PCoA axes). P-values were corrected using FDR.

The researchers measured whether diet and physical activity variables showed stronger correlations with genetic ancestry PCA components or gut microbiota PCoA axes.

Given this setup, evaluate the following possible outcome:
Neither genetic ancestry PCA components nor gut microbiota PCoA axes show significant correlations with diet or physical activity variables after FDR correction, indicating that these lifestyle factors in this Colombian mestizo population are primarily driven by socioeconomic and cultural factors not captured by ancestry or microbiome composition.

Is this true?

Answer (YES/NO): NO